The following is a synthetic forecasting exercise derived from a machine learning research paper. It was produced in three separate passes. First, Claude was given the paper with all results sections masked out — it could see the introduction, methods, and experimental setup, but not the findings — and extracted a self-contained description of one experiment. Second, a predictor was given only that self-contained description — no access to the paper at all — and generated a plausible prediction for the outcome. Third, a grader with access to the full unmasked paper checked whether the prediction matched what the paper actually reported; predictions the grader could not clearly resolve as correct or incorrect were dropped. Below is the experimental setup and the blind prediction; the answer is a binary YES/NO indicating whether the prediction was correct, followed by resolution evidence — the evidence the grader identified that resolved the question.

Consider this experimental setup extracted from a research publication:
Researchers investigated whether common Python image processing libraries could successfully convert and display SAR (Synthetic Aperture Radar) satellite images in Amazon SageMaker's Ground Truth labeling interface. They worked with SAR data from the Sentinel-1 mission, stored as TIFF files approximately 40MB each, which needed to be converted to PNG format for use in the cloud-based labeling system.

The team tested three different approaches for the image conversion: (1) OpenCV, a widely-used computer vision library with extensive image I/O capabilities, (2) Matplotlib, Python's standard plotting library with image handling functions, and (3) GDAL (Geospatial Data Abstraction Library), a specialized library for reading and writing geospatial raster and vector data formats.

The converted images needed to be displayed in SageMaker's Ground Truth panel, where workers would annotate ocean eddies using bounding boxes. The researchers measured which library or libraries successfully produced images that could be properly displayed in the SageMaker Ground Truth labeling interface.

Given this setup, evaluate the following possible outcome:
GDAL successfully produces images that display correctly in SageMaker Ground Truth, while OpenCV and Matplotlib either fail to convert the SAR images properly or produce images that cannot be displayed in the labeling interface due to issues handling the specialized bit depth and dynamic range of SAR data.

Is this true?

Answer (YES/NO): YES